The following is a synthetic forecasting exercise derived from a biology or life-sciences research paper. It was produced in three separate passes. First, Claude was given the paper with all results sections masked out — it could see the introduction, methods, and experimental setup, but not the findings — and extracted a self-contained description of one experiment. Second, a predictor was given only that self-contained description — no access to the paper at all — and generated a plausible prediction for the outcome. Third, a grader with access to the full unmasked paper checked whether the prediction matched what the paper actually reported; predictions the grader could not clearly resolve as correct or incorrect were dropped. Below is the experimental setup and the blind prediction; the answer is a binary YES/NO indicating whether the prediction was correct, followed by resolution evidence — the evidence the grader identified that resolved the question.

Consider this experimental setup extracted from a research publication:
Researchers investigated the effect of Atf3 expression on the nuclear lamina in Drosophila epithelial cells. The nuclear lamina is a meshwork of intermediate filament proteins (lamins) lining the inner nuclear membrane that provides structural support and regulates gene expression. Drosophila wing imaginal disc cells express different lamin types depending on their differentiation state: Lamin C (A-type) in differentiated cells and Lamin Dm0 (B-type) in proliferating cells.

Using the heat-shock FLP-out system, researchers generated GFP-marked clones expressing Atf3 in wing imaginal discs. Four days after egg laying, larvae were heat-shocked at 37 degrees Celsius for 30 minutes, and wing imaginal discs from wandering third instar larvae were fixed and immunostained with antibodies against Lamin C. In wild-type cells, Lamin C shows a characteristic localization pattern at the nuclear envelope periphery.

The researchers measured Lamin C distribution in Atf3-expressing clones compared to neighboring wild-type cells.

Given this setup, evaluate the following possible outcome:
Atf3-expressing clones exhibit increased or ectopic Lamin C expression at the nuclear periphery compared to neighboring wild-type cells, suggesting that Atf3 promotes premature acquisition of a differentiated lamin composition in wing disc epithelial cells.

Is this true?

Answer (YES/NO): YES